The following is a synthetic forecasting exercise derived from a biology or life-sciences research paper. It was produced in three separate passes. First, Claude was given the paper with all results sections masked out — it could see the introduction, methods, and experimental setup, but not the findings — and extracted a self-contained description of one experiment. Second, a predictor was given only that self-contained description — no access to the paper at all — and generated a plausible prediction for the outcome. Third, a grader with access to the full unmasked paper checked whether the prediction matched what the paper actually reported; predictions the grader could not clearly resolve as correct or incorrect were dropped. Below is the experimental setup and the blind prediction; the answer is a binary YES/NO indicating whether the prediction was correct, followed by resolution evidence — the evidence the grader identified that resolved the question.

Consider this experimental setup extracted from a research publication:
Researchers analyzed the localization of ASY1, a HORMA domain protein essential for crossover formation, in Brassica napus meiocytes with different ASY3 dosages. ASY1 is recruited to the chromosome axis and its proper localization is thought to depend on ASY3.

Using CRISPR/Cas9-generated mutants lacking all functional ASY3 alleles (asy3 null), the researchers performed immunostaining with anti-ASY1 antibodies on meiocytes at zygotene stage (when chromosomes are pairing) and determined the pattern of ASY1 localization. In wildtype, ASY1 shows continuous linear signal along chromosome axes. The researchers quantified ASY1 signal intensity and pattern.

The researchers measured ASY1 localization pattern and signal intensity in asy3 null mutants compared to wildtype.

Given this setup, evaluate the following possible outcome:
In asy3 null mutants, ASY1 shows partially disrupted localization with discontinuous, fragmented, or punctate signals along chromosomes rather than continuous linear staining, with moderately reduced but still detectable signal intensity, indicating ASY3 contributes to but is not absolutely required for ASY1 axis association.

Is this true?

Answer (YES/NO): NO